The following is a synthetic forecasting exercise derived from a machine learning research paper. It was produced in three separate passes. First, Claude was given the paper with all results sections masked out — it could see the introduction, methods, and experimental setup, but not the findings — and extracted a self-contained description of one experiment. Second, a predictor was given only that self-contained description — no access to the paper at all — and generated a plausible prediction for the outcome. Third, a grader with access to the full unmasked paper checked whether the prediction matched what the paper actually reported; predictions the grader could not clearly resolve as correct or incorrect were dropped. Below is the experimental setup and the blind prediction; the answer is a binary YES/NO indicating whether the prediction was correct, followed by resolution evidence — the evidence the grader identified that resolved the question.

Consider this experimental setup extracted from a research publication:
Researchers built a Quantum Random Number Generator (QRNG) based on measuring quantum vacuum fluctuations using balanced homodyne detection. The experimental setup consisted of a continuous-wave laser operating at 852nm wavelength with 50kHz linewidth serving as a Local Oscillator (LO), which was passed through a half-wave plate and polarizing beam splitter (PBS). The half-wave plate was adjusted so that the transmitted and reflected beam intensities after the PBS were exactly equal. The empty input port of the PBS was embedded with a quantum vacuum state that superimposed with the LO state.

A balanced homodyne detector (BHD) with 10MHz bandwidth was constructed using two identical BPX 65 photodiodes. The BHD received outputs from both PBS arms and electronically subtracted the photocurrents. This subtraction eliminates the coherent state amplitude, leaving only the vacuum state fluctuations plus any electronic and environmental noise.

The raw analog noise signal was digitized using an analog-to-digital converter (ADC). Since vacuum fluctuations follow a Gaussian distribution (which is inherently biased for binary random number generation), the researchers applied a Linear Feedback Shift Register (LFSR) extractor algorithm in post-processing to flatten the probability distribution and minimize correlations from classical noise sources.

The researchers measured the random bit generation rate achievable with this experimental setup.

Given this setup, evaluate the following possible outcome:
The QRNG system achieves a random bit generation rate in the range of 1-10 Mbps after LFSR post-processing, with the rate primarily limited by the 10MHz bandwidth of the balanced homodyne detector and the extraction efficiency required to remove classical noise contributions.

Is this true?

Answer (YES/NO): NO